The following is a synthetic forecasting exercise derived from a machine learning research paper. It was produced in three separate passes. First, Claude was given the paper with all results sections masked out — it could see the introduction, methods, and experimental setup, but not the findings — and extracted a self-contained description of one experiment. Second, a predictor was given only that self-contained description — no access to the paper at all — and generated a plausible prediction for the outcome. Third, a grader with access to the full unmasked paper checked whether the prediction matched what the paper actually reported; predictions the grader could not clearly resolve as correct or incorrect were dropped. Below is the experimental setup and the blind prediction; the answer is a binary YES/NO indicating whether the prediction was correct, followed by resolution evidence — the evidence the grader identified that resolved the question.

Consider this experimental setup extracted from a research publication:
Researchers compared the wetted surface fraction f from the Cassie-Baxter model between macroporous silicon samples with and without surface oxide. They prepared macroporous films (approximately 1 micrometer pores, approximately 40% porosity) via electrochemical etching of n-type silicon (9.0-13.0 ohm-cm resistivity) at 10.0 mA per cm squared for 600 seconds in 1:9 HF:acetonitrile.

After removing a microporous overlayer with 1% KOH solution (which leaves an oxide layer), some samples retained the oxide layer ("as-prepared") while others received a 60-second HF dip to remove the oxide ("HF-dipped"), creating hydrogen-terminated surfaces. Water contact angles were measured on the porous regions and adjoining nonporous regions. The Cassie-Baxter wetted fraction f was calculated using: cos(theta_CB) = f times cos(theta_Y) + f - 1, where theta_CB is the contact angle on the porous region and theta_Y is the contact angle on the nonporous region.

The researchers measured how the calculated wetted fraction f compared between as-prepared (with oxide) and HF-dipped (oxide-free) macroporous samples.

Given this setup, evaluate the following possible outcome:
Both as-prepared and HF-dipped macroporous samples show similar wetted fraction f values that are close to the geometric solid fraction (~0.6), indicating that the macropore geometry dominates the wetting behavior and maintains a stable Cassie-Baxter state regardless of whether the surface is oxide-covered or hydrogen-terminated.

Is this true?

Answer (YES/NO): NO